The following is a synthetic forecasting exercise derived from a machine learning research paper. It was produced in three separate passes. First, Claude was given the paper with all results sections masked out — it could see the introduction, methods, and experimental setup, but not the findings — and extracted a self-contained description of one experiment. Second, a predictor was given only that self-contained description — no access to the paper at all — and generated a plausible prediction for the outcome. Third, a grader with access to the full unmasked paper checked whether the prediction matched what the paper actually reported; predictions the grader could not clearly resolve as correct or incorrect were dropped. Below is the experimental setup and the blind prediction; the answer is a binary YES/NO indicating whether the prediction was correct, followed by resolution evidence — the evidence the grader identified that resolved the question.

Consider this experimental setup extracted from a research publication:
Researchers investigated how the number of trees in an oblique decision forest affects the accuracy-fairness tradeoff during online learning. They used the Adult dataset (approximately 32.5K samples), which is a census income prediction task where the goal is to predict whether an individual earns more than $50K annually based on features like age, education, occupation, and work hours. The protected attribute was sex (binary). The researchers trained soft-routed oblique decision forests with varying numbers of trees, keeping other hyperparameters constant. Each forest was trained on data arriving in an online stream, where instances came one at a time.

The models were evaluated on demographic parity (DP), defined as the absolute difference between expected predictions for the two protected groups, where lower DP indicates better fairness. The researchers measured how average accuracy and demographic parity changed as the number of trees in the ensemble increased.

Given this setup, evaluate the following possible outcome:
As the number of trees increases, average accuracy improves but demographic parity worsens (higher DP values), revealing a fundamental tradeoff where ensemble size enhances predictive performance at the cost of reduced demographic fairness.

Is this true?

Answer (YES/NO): NO